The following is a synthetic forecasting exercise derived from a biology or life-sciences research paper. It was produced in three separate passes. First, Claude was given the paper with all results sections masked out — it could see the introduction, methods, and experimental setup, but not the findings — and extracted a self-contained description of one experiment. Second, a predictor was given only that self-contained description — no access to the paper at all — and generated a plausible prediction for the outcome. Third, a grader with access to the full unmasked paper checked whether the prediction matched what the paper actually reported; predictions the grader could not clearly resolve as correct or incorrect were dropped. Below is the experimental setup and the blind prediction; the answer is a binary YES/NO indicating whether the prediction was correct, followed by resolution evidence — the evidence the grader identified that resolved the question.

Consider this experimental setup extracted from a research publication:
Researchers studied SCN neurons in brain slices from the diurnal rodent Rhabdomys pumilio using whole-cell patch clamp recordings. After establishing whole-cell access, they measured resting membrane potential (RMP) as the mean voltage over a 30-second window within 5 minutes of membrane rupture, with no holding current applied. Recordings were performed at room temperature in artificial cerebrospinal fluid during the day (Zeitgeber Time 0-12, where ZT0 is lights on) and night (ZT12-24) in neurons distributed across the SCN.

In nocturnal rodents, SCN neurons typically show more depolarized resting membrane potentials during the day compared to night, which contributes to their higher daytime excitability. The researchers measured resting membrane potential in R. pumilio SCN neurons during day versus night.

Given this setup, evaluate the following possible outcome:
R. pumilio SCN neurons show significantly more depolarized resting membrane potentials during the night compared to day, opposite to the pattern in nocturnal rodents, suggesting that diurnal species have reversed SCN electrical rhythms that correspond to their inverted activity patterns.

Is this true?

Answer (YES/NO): NO